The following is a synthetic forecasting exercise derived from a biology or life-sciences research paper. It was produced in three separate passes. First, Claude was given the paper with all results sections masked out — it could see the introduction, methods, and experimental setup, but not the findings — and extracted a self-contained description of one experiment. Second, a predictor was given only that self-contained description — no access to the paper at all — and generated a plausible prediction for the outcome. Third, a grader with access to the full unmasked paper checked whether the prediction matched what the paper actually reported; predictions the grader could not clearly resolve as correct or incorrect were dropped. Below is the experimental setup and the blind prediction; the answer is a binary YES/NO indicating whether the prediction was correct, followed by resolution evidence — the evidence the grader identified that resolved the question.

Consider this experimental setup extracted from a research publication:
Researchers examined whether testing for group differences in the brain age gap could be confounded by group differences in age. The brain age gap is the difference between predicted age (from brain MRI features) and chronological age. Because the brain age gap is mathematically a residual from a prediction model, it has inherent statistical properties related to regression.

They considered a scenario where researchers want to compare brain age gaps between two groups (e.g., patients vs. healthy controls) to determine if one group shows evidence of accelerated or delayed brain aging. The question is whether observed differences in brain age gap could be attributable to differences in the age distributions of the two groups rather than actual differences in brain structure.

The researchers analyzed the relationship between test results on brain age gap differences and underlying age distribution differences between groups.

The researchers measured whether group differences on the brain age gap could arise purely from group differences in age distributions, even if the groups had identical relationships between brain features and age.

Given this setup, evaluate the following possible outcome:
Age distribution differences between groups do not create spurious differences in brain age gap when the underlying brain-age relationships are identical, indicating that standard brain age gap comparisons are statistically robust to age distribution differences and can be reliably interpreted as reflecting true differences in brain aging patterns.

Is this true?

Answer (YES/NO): NO